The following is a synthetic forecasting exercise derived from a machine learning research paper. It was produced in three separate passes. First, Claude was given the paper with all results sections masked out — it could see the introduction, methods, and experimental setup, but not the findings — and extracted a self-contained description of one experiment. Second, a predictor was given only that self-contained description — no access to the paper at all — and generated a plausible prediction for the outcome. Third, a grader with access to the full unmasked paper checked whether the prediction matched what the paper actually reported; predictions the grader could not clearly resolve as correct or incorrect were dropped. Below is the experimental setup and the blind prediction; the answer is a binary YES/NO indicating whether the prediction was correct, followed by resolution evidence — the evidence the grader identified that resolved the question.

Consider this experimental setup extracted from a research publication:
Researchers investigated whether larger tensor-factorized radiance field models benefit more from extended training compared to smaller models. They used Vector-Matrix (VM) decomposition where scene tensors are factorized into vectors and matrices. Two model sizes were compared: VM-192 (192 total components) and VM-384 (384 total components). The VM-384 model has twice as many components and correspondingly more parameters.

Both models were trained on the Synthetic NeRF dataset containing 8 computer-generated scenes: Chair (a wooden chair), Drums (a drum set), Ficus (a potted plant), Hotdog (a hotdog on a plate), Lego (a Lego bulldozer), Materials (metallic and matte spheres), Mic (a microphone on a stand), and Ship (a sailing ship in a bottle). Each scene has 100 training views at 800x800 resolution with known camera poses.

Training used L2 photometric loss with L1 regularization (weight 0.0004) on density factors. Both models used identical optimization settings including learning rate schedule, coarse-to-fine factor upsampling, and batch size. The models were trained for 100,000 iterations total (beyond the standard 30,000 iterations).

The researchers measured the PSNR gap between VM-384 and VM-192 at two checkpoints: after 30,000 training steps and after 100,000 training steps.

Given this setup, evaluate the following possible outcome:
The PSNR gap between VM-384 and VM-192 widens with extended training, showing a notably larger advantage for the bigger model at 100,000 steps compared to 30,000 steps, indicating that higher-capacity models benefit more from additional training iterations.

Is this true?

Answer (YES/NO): NO